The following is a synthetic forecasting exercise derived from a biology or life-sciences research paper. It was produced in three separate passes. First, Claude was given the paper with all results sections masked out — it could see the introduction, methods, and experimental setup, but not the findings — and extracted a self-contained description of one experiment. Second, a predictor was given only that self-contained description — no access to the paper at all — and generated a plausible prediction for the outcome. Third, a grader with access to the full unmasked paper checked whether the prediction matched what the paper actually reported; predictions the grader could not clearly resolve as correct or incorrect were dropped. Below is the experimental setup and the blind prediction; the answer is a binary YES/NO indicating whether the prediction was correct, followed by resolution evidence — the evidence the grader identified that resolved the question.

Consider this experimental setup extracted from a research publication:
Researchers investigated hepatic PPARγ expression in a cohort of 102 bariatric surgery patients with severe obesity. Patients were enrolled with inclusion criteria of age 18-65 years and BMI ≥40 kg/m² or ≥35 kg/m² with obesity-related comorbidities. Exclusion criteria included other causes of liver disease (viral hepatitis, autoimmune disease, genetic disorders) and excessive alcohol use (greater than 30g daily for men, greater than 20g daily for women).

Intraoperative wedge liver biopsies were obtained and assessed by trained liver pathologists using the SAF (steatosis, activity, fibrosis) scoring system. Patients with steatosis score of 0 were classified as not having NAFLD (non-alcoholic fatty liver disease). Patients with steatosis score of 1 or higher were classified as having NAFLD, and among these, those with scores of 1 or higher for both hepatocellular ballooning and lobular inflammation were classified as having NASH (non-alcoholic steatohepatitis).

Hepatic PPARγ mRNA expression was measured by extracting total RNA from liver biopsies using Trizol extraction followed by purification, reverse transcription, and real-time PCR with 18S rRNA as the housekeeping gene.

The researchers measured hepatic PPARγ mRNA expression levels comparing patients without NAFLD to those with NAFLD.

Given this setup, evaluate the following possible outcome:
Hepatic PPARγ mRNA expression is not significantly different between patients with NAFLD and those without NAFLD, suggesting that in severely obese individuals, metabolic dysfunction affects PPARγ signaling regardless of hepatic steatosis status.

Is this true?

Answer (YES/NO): NO